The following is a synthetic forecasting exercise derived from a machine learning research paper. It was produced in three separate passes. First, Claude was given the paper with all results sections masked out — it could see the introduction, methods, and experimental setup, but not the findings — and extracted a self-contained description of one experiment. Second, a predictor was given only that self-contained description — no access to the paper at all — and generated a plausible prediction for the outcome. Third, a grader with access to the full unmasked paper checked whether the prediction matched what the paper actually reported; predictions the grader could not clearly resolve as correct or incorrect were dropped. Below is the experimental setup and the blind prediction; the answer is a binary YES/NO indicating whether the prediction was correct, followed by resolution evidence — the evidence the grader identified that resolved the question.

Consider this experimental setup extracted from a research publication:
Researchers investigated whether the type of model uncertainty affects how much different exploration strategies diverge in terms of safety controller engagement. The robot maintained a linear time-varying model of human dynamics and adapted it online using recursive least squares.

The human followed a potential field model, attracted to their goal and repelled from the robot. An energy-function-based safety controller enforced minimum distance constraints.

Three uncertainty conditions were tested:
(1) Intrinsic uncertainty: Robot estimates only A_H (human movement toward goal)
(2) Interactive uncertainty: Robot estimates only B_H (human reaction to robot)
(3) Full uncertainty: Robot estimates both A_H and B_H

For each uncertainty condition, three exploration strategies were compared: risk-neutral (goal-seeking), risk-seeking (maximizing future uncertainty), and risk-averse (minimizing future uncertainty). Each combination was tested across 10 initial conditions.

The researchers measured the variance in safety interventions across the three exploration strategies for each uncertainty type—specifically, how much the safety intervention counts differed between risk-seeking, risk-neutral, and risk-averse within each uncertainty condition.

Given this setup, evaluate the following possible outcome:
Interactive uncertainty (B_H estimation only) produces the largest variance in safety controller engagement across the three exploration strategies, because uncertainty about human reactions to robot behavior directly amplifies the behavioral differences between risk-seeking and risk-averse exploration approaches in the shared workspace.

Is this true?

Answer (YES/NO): YES